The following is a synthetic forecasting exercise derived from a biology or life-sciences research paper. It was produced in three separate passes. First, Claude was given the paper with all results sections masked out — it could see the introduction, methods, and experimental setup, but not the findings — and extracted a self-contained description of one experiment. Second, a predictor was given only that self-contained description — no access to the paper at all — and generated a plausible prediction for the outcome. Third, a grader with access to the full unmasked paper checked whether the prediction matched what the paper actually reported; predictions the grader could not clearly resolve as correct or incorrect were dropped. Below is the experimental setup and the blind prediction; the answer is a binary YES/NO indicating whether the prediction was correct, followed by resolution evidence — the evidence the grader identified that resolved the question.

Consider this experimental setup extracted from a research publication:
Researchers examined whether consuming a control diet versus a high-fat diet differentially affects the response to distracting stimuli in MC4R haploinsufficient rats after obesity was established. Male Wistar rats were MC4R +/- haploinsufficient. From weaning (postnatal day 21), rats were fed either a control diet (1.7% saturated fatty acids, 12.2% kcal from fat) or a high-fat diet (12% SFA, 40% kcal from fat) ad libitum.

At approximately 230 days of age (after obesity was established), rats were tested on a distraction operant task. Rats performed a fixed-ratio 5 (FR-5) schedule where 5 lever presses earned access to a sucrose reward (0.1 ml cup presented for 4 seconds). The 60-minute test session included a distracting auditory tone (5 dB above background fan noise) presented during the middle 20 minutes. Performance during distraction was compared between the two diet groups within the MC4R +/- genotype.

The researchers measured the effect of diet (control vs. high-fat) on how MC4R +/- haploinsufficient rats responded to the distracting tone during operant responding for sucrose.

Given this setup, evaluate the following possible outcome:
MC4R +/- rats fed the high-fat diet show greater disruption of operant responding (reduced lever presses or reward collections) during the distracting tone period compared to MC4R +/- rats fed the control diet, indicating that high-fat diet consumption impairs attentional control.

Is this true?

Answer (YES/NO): NO